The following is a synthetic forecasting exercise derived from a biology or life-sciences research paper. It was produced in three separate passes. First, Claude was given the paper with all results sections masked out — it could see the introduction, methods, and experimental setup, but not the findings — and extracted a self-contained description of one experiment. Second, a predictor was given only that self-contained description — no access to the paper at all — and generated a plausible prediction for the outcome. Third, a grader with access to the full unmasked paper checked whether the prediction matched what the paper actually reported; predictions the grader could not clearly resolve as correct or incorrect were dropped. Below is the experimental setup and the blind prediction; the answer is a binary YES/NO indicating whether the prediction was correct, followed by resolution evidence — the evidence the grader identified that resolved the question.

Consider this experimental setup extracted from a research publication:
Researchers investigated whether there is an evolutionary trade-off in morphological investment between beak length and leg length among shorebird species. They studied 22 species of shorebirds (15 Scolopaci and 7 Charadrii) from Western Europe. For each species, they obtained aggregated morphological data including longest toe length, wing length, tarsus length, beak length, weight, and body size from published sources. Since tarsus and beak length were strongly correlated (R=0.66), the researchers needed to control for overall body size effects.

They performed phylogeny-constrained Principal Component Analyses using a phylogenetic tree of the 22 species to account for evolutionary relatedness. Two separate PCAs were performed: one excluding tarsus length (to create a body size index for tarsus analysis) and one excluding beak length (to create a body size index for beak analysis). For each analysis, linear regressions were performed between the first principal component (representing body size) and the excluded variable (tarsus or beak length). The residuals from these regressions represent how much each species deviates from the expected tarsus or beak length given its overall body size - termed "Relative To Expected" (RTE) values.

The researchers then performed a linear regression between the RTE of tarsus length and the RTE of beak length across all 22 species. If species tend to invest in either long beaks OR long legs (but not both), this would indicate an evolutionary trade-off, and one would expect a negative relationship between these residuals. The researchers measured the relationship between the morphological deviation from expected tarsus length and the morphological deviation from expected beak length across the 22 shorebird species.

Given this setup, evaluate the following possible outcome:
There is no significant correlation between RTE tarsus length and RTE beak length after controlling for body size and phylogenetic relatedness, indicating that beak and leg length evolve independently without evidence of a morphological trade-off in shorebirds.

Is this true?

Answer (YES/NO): YES